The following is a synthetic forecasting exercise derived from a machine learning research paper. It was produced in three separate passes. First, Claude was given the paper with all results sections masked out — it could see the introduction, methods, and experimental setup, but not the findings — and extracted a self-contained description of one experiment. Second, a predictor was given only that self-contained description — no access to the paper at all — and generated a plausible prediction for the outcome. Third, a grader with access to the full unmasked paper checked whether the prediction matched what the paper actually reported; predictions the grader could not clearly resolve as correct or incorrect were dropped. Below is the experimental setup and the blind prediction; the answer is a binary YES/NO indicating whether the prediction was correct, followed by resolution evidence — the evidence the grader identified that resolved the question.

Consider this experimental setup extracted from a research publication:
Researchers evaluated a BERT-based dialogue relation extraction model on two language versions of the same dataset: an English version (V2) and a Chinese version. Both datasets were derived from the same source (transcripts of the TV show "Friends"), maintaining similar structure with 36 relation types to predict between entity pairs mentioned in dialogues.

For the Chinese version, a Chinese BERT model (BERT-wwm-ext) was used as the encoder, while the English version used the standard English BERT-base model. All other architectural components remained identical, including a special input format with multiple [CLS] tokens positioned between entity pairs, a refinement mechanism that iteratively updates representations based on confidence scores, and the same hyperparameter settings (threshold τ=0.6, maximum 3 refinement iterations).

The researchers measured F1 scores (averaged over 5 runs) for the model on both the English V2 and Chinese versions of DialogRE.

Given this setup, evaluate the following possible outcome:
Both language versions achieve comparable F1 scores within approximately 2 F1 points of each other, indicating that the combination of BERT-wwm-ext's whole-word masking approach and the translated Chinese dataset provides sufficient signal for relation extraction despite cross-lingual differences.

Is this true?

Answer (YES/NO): YES